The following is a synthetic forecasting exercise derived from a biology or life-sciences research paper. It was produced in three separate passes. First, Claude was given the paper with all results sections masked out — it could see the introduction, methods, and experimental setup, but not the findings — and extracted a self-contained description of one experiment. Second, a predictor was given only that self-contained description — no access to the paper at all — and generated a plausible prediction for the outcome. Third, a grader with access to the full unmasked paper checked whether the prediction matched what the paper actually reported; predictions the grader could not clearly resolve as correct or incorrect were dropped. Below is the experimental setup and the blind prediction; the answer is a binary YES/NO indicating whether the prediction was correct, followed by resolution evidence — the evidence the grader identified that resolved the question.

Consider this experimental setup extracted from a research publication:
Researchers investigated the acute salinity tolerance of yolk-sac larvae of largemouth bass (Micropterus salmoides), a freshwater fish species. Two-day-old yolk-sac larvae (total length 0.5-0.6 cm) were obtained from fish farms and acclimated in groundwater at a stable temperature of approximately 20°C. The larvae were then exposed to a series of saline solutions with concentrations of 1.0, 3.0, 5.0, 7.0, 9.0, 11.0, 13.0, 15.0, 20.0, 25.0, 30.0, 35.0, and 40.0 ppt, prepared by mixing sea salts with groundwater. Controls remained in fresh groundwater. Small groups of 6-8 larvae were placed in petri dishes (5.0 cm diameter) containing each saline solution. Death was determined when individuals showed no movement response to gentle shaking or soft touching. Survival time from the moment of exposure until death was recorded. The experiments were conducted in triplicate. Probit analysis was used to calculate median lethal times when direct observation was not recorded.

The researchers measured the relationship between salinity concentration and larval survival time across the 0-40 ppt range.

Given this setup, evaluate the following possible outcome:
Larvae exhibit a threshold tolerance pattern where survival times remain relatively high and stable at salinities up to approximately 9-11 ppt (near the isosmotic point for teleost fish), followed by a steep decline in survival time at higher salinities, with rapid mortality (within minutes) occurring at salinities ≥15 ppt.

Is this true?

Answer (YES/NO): NO